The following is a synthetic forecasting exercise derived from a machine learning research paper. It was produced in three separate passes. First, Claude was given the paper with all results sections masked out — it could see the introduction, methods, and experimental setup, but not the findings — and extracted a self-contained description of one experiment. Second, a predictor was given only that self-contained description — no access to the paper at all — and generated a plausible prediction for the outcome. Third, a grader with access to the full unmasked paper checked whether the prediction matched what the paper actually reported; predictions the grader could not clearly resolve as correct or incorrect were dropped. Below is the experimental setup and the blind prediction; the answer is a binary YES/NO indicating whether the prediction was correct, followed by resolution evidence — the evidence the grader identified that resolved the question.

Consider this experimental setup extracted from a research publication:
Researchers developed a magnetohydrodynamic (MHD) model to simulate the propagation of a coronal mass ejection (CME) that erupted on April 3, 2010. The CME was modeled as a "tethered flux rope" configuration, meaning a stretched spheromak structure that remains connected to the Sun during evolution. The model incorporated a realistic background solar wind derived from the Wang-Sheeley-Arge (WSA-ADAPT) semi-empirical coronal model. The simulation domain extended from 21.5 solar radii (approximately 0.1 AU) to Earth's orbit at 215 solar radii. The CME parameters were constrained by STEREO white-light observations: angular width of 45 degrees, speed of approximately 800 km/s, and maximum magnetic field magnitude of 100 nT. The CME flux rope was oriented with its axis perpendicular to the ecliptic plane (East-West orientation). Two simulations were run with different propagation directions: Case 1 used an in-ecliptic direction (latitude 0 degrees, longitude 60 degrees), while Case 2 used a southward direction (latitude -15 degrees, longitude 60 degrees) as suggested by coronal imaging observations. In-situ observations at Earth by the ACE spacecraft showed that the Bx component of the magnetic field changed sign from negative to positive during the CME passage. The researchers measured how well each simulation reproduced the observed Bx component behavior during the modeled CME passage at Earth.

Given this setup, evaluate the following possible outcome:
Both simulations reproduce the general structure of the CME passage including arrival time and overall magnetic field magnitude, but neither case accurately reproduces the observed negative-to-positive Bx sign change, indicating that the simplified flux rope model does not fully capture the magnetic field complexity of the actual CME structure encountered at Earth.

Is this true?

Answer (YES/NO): NO